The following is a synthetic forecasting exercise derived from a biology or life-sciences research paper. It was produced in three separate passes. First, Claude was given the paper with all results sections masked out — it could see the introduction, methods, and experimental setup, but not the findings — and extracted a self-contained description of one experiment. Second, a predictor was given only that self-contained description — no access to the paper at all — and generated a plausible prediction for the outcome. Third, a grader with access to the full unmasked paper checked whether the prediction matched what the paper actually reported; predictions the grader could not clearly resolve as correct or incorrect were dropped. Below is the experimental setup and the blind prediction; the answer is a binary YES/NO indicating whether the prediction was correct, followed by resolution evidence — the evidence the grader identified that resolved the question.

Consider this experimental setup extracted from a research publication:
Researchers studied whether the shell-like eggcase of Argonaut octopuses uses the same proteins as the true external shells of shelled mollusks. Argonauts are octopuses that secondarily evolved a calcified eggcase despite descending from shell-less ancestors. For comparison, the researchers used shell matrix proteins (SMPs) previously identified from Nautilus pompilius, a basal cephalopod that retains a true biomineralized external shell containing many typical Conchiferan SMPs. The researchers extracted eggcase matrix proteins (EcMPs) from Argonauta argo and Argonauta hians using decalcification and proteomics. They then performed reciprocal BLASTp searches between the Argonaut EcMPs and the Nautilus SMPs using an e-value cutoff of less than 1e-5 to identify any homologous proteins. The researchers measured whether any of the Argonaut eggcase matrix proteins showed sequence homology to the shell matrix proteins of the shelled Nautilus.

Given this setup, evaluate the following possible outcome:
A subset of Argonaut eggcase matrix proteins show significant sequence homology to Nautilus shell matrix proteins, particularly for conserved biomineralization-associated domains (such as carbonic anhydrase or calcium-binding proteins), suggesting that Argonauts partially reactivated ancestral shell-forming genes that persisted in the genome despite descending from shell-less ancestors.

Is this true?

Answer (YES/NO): NO